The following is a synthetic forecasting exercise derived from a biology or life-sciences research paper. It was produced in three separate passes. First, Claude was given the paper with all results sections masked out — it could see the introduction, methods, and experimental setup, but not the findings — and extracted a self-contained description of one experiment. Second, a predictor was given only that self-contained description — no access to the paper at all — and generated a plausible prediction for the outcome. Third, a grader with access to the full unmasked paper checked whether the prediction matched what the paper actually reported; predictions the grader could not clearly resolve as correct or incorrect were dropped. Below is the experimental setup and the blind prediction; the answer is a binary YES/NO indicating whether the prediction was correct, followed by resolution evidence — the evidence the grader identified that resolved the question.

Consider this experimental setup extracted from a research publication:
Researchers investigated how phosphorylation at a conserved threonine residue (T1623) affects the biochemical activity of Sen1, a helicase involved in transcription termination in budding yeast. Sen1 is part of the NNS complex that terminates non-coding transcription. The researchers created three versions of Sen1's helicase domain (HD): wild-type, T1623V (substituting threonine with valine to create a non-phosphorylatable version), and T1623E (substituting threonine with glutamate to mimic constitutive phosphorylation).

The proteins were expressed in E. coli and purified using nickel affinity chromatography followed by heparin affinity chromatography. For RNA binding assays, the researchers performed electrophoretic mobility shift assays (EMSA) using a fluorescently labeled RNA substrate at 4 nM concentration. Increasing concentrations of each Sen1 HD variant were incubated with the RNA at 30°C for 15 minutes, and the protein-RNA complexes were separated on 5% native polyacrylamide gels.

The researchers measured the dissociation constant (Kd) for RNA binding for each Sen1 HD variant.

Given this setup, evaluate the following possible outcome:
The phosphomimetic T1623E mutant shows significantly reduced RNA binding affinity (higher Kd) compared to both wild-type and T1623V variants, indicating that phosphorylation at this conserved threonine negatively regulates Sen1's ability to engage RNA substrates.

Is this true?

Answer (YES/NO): YES